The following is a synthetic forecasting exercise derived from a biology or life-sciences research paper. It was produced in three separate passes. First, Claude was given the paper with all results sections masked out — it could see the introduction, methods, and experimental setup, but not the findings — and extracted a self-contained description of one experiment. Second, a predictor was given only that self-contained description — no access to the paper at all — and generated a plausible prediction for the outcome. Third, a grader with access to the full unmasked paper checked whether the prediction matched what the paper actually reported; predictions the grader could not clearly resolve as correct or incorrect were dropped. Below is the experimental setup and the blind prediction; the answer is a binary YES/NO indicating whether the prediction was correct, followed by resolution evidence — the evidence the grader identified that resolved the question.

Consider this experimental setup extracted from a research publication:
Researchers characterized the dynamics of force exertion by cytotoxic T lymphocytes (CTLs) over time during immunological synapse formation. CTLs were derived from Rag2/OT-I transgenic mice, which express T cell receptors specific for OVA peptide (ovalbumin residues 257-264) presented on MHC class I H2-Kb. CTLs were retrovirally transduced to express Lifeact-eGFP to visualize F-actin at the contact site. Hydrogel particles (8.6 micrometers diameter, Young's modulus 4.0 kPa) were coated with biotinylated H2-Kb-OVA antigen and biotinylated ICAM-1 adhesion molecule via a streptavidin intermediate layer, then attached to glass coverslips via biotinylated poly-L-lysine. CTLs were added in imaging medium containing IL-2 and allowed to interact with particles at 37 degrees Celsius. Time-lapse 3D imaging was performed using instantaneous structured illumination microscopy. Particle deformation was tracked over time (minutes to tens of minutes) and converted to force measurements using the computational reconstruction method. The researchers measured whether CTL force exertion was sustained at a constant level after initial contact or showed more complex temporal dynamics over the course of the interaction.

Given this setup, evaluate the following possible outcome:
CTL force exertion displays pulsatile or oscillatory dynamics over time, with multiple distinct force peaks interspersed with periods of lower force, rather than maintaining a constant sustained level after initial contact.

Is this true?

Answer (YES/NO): YES